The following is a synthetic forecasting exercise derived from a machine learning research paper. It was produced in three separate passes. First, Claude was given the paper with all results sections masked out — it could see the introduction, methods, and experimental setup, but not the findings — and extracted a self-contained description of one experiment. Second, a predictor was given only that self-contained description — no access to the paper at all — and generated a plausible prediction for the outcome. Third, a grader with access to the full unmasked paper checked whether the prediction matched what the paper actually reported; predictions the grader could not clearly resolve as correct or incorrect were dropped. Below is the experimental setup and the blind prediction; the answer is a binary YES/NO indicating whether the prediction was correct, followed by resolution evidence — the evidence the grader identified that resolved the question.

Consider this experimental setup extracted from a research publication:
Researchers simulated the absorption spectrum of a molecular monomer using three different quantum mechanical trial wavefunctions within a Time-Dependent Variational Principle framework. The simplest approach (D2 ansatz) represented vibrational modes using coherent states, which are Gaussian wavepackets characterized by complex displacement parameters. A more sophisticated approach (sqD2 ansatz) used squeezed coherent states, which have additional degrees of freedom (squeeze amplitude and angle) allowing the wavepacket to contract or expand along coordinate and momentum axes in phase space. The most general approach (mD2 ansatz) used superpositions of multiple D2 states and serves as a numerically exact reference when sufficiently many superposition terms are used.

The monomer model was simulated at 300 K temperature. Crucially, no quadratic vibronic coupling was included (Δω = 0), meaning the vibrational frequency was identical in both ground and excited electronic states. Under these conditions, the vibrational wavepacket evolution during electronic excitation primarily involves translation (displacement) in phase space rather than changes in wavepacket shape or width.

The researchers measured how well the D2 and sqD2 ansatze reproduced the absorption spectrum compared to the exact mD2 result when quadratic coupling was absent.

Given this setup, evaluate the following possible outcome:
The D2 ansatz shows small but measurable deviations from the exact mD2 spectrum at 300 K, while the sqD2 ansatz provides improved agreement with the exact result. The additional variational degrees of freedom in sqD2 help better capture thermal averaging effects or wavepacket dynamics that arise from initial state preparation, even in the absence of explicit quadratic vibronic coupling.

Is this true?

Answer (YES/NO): NO